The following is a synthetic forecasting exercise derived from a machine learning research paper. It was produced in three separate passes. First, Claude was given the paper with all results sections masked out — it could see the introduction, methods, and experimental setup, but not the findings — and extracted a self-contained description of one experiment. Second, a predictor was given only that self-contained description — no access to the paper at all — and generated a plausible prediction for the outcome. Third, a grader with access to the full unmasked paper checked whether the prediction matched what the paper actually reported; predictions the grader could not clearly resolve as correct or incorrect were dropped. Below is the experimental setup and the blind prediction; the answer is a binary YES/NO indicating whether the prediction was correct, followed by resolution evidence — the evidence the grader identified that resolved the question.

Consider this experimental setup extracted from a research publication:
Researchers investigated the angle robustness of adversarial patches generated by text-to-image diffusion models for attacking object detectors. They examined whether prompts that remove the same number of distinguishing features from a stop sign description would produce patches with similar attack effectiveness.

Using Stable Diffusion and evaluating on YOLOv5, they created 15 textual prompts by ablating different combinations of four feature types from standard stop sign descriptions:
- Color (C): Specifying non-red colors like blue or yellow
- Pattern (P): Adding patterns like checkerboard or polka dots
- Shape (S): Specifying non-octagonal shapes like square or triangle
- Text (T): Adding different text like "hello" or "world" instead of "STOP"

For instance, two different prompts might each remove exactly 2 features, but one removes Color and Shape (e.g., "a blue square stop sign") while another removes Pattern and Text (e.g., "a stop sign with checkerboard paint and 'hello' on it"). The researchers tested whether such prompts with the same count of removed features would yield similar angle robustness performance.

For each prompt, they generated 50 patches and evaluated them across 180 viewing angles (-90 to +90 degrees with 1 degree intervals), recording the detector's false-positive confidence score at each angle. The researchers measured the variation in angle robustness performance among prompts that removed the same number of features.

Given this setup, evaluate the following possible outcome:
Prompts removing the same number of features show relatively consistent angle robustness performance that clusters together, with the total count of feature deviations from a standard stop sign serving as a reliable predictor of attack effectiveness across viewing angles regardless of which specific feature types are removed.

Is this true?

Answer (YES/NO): NO